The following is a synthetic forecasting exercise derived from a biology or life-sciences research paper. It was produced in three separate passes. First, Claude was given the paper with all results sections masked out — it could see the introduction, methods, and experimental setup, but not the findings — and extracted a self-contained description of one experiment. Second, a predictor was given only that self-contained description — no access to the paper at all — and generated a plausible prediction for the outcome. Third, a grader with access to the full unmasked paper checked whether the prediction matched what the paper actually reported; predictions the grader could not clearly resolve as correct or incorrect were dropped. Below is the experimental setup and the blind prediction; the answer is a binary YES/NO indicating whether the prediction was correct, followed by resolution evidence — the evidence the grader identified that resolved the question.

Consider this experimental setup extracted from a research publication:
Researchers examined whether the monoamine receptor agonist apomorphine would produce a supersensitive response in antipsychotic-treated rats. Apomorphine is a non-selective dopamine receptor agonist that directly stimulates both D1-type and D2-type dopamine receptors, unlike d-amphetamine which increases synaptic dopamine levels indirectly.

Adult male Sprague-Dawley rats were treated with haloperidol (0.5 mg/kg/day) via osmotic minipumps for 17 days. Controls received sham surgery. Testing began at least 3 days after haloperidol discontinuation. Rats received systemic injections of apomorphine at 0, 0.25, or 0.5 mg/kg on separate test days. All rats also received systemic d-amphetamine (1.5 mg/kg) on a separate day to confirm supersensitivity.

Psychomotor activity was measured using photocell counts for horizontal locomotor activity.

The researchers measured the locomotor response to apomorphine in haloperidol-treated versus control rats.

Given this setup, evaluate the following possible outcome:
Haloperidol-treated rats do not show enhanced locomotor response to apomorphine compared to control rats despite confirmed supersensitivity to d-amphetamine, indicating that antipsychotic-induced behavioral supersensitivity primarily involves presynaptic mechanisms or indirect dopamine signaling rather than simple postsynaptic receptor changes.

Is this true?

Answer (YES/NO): NO